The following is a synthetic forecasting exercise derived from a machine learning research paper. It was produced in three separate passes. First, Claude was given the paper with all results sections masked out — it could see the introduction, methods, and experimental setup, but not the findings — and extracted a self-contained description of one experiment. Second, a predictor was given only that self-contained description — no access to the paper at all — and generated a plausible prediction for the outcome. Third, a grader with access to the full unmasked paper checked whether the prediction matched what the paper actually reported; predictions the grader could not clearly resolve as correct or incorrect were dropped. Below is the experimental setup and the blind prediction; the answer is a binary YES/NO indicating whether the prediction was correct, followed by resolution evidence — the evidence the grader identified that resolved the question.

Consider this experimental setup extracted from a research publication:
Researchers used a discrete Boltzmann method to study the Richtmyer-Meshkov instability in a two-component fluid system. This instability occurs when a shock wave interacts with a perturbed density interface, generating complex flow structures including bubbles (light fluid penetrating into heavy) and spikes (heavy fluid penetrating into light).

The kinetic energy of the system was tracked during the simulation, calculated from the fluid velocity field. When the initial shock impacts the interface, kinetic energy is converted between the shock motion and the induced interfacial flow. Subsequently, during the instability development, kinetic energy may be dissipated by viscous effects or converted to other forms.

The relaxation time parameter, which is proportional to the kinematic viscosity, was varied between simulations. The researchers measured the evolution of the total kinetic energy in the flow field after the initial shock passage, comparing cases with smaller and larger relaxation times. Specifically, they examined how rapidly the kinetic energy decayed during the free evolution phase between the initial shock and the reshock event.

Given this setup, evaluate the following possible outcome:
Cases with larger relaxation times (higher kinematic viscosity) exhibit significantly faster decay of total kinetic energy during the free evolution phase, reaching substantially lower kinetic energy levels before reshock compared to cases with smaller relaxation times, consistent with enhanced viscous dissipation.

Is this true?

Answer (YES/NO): NO